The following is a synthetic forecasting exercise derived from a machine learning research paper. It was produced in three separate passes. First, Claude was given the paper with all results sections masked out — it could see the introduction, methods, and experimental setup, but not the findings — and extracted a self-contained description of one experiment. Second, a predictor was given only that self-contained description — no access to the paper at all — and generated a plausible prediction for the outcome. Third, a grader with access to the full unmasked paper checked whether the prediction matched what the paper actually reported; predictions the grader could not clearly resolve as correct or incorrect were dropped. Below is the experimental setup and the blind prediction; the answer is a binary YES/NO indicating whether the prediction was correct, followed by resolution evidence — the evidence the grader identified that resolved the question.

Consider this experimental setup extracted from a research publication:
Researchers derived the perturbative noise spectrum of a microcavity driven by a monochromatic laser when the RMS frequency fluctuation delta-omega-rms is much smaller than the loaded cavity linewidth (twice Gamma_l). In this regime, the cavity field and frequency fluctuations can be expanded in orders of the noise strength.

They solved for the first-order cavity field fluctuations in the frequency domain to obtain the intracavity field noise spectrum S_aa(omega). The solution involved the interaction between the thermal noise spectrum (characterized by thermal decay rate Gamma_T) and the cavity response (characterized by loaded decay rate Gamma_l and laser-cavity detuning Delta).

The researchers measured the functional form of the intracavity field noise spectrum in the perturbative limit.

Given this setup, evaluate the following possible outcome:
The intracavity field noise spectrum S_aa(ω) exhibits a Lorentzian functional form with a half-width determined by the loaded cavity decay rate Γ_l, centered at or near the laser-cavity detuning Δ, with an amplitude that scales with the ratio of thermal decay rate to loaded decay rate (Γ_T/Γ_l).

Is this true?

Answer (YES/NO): NO